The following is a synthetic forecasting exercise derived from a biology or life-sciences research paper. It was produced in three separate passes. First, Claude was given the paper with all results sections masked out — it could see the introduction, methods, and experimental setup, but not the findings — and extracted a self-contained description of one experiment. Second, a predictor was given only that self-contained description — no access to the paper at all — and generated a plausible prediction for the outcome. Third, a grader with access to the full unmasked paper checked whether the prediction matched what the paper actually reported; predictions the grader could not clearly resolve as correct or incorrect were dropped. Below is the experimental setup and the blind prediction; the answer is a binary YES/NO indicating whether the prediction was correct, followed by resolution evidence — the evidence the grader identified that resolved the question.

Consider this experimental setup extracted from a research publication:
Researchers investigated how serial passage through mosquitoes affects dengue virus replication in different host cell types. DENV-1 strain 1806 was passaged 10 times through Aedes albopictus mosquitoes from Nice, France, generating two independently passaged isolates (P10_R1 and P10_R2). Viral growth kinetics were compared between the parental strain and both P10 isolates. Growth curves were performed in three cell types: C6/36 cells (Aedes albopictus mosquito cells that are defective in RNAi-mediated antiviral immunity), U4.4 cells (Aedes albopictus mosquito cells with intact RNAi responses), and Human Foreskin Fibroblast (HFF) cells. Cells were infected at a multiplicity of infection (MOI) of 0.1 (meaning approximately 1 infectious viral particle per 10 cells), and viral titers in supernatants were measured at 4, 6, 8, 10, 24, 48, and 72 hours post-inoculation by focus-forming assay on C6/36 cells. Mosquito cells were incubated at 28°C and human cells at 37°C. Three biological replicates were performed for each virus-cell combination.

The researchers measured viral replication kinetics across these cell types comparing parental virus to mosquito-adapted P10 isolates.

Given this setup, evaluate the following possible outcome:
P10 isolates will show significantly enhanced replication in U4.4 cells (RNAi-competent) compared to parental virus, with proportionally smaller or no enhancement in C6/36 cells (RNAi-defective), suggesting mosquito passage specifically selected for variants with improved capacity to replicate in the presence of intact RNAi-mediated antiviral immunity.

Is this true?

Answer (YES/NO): NO